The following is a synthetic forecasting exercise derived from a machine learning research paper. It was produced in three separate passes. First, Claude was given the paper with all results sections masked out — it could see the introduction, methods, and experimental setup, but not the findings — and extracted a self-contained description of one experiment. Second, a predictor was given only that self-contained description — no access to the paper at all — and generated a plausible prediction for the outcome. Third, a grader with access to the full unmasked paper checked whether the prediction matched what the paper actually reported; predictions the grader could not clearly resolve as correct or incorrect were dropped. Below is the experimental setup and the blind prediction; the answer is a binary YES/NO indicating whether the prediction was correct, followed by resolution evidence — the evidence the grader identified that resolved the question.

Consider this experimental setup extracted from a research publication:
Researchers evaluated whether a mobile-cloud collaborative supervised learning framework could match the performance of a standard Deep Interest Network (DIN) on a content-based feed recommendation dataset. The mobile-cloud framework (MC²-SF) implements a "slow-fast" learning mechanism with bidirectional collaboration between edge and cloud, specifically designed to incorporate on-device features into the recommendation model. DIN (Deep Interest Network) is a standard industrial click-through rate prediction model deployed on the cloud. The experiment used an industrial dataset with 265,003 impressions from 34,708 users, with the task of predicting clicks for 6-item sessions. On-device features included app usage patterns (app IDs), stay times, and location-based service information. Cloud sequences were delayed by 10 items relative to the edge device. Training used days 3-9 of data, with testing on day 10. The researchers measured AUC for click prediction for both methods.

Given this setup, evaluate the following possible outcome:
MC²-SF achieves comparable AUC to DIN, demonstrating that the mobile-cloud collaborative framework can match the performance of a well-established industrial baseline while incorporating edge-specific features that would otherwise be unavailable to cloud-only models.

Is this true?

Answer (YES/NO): NO